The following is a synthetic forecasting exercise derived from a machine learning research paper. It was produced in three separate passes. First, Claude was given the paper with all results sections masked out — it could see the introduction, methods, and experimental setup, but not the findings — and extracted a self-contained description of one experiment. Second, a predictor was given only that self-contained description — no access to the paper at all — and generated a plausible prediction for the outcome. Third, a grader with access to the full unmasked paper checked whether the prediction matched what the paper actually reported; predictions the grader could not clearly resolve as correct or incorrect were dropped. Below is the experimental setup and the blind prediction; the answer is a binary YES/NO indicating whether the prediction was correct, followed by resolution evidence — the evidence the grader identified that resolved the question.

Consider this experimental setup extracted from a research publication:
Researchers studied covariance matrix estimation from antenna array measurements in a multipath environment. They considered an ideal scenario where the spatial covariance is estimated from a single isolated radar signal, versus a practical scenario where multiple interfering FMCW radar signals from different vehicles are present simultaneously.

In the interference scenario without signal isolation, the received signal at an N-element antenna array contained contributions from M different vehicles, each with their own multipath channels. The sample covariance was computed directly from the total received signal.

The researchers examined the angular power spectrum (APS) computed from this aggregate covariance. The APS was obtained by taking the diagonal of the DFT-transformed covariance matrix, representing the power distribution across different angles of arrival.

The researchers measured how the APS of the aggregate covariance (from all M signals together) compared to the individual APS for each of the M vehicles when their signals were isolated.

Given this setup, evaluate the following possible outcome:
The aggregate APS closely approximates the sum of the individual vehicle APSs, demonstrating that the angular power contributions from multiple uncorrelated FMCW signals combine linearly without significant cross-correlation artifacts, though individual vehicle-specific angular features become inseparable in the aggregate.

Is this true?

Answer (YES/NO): NO